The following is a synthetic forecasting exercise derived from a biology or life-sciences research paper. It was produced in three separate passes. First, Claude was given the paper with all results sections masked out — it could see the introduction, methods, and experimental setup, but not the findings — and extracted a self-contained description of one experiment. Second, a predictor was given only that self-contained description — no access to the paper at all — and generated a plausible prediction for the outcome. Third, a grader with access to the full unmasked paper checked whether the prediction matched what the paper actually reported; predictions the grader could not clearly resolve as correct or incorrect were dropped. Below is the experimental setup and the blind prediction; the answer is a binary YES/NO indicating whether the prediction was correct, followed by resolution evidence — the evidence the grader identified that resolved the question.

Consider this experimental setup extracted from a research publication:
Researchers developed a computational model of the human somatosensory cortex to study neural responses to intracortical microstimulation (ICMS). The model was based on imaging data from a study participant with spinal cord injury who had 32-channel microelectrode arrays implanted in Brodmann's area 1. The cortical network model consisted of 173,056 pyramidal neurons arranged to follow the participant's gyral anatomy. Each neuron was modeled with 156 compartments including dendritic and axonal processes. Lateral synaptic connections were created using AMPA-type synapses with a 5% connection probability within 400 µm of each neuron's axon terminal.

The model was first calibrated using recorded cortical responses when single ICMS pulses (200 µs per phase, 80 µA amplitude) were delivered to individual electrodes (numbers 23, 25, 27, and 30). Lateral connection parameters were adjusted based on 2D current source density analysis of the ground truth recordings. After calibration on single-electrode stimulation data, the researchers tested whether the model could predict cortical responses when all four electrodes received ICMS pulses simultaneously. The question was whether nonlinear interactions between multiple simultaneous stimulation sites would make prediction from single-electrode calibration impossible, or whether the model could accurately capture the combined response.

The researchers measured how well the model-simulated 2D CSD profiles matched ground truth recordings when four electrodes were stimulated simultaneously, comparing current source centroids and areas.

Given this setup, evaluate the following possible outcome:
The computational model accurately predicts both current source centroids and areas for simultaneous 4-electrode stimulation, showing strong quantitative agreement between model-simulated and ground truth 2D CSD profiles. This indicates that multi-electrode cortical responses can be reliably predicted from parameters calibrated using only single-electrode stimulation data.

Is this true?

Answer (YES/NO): NO